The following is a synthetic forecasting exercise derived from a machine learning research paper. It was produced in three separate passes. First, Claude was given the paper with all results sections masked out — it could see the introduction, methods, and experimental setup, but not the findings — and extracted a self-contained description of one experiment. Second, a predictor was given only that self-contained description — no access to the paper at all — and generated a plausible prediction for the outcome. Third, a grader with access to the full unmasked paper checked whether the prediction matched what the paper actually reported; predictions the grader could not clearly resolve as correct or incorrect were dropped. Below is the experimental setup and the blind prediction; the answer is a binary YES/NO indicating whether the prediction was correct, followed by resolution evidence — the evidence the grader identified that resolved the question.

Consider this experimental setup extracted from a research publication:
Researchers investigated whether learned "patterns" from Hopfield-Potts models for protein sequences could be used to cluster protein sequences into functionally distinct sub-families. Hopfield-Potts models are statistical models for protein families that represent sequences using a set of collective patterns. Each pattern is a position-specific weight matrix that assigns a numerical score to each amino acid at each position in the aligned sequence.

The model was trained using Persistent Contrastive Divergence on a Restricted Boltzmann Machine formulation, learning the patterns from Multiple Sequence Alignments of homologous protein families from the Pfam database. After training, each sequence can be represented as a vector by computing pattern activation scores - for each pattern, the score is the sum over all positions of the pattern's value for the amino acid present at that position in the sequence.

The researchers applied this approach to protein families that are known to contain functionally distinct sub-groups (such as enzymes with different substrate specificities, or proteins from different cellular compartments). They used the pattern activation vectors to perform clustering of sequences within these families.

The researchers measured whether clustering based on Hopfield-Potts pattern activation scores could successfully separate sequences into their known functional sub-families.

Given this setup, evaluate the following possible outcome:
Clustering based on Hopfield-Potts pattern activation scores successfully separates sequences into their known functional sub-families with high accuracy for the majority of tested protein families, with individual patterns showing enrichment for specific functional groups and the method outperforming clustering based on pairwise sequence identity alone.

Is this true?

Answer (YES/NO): NO